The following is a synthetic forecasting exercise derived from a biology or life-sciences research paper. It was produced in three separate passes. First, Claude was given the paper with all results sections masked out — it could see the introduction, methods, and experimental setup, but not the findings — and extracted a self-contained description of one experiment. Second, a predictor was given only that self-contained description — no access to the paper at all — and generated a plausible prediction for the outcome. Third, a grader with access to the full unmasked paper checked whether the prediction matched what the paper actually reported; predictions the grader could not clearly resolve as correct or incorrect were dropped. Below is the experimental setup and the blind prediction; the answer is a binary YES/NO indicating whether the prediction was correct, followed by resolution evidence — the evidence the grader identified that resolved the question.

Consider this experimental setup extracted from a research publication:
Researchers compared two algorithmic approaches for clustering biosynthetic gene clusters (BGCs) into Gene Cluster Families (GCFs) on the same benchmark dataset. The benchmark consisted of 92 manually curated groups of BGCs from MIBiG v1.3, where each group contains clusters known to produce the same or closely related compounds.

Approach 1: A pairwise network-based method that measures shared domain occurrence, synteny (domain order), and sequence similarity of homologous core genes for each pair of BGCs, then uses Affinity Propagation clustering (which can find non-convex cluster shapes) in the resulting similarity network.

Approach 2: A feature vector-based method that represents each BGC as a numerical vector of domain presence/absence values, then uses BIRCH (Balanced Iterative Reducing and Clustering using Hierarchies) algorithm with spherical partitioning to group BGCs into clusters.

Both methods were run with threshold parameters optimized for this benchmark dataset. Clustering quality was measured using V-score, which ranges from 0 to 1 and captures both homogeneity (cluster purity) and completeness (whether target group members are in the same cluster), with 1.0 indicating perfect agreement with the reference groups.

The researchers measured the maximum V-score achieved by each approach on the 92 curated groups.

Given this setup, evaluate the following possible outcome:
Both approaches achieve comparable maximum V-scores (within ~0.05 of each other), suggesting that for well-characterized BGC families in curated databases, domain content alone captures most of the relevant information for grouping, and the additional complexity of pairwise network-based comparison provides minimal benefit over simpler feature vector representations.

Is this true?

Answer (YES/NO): NO